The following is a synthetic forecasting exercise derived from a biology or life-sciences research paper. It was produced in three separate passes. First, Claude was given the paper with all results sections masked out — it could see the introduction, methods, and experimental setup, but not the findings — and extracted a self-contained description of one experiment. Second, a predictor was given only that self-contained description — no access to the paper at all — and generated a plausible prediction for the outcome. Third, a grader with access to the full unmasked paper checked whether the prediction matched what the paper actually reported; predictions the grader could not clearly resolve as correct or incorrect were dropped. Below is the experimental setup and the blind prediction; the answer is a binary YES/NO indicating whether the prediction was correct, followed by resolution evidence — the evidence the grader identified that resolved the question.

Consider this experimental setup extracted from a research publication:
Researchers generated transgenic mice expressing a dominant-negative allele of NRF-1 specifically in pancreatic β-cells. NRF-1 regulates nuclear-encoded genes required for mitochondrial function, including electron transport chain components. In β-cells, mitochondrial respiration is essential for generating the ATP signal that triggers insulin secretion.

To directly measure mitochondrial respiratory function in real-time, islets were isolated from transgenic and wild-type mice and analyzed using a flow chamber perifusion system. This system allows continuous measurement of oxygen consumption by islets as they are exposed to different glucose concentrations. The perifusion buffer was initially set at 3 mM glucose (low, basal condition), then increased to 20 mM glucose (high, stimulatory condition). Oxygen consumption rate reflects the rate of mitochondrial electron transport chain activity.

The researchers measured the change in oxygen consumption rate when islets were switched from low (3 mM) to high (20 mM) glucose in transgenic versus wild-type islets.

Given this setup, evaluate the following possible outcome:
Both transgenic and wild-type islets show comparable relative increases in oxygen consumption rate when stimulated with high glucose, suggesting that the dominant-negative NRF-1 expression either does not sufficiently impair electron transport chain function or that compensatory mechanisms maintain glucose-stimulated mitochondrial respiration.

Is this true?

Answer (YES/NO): NO